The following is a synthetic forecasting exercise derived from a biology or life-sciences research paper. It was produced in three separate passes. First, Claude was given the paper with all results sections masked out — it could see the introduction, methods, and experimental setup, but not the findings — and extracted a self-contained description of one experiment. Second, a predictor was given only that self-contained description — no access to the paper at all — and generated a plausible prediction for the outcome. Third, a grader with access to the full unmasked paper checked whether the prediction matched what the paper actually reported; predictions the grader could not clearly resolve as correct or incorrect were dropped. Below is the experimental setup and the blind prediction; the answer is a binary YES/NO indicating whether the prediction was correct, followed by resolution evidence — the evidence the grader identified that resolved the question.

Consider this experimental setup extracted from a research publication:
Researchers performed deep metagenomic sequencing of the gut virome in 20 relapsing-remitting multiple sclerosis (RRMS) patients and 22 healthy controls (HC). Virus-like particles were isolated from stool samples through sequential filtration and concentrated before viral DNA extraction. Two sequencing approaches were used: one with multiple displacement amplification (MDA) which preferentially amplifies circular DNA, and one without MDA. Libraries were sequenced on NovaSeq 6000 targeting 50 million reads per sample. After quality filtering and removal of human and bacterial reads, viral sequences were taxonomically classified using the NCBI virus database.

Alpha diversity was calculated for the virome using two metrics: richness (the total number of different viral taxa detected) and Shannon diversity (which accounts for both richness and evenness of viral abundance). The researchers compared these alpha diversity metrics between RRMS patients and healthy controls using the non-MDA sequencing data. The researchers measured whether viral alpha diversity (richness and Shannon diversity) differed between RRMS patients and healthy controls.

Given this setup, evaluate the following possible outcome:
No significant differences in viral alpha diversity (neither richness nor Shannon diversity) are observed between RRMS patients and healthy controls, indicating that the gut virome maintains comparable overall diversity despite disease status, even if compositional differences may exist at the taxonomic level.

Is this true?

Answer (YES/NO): NO